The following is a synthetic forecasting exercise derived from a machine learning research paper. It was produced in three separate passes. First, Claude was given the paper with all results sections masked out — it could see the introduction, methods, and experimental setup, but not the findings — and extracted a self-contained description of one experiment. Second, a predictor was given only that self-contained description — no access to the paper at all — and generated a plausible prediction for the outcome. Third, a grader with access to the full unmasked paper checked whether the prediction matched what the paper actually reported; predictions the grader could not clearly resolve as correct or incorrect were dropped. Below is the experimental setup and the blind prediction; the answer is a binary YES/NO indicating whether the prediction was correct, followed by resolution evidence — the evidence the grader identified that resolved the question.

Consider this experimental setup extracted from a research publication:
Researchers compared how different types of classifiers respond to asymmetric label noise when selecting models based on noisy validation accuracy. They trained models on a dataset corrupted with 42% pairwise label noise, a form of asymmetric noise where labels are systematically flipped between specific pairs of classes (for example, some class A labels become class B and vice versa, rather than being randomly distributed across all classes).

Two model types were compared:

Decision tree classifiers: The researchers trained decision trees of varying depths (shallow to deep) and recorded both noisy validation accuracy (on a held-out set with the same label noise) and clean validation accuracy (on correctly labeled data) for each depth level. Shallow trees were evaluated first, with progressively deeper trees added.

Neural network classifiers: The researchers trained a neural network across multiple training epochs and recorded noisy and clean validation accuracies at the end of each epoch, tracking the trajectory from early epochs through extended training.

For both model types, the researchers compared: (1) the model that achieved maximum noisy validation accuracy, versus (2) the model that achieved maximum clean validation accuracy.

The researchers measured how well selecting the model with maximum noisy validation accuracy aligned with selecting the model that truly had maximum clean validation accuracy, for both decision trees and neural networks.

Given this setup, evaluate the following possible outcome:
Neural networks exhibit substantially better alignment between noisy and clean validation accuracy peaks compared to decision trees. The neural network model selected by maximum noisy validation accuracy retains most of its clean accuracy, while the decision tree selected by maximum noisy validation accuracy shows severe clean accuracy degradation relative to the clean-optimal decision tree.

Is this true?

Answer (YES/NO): YES